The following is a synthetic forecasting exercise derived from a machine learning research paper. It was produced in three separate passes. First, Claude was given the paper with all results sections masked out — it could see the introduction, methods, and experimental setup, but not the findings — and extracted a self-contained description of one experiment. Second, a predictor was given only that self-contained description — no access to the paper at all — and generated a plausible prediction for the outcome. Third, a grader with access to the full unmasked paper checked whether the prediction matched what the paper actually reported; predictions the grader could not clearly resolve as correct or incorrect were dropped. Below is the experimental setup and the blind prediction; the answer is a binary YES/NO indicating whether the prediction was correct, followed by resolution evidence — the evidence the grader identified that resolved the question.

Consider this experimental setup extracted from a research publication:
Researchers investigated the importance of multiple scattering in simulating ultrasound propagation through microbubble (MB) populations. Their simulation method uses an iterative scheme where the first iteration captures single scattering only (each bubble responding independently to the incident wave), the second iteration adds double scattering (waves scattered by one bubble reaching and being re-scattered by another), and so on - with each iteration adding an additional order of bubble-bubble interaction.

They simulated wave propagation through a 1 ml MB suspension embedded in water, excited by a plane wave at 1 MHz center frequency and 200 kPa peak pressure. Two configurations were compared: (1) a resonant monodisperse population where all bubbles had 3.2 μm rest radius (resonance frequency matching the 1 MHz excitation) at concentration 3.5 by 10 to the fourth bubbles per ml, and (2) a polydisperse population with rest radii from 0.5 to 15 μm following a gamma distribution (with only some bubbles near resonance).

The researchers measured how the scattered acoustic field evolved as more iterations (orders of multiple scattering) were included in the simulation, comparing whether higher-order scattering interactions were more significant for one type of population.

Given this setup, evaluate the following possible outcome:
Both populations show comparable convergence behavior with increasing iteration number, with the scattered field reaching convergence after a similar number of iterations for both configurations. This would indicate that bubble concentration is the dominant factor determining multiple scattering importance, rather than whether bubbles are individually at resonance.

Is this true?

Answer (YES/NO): NO